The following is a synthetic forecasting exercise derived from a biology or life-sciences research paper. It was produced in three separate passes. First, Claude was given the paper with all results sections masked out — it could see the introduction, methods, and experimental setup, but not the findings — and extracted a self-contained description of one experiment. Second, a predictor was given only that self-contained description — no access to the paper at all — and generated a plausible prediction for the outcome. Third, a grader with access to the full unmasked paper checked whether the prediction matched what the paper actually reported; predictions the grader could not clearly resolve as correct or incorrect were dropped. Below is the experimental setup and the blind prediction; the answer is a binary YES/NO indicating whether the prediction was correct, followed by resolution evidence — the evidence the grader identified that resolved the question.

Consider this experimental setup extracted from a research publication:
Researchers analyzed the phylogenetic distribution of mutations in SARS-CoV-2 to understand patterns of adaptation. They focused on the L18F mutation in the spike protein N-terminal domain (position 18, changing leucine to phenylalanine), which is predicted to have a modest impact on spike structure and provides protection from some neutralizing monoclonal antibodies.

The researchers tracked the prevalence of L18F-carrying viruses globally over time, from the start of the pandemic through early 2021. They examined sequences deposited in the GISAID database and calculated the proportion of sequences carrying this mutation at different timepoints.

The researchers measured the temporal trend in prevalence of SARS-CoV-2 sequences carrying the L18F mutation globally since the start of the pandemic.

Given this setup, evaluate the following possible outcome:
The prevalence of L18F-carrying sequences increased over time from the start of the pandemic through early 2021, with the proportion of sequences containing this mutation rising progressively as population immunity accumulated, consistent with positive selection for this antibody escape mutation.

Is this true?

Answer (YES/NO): YES